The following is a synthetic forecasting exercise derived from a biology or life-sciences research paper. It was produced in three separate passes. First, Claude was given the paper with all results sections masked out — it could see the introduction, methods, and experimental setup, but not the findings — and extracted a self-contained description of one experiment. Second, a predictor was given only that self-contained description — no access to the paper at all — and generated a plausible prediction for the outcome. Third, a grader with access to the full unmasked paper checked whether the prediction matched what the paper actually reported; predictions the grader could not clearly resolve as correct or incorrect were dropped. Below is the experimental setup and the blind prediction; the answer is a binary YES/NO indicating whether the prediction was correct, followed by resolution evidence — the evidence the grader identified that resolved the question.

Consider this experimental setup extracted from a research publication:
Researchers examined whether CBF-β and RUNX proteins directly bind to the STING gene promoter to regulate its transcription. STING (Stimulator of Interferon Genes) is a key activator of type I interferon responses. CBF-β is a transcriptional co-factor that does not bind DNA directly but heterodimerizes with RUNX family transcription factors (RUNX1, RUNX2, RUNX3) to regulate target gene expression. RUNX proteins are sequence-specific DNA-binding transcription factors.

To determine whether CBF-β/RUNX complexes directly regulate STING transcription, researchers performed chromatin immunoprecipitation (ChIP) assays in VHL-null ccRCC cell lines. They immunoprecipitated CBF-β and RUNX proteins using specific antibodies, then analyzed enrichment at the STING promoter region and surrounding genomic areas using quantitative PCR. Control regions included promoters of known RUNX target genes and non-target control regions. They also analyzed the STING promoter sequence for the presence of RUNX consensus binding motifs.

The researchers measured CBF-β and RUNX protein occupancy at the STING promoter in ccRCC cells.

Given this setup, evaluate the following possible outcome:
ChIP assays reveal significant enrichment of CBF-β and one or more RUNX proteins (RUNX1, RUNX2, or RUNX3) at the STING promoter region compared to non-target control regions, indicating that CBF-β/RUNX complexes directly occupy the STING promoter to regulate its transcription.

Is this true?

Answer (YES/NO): YES